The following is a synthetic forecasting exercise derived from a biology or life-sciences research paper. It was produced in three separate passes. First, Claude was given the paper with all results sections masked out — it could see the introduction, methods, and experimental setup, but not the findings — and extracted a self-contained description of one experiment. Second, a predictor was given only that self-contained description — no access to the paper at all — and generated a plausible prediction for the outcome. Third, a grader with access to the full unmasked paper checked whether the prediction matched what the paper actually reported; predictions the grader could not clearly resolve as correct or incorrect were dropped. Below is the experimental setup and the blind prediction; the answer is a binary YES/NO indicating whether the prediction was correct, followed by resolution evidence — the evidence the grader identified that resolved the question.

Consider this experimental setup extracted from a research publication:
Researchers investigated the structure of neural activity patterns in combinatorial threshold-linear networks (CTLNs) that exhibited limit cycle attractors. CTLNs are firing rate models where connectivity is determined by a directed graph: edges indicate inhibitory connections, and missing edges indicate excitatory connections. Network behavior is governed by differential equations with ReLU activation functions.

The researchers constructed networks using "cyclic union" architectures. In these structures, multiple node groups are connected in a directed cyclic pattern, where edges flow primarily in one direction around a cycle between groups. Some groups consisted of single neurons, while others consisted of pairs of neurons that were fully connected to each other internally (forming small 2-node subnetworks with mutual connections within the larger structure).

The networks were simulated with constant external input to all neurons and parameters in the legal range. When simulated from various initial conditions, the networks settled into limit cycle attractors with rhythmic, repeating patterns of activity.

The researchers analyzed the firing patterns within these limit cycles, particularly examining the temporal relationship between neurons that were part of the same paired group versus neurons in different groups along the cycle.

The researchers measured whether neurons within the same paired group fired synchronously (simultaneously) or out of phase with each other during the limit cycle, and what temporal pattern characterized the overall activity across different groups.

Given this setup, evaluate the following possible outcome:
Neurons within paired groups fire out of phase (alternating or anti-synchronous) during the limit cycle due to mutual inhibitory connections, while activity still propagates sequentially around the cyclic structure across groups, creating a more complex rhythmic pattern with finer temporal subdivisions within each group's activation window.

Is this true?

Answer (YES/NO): NO